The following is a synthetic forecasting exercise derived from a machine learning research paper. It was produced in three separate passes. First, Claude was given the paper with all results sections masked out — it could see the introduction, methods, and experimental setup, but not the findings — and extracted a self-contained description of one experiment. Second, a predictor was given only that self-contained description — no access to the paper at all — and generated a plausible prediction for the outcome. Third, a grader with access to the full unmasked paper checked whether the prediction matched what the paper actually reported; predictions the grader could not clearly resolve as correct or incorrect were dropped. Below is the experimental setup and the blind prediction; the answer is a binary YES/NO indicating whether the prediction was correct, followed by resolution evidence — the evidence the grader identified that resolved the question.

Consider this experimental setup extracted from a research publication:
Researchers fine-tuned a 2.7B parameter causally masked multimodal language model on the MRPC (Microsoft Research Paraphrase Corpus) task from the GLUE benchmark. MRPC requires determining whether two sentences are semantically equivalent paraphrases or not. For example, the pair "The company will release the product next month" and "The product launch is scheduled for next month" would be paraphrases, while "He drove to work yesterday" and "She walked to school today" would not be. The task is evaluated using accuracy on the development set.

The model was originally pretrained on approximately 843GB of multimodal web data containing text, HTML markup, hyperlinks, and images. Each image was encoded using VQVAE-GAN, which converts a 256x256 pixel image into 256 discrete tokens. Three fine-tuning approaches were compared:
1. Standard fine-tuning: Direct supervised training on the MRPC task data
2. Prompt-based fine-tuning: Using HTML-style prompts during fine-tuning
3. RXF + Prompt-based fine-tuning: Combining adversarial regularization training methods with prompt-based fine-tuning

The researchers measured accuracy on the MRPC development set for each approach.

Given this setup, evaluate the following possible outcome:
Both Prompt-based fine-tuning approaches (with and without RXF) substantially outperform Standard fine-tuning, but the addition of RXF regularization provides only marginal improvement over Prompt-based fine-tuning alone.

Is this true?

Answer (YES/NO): YES